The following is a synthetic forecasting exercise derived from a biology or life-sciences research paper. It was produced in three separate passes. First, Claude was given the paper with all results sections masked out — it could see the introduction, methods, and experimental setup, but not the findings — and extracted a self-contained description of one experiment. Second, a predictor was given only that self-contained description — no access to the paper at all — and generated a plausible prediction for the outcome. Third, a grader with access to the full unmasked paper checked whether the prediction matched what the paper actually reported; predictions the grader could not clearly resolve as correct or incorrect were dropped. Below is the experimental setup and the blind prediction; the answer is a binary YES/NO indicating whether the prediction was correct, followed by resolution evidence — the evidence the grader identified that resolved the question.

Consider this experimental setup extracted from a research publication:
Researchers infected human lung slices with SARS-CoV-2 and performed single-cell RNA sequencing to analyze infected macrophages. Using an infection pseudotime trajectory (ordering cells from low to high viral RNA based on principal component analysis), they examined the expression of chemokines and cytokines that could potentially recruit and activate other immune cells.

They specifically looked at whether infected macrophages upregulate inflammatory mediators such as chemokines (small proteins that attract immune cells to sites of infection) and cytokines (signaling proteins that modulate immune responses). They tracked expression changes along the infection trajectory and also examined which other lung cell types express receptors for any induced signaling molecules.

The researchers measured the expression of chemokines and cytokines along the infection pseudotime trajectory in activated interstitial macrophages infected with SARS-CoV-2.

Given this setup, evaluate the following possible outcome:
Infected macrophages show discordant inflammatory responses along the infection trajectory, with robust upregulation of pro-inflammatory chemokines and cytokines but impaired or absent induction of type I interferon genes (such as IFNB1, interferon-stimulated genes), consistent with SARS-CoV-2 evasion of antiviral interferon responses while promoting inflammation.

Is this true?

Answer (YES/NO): NO